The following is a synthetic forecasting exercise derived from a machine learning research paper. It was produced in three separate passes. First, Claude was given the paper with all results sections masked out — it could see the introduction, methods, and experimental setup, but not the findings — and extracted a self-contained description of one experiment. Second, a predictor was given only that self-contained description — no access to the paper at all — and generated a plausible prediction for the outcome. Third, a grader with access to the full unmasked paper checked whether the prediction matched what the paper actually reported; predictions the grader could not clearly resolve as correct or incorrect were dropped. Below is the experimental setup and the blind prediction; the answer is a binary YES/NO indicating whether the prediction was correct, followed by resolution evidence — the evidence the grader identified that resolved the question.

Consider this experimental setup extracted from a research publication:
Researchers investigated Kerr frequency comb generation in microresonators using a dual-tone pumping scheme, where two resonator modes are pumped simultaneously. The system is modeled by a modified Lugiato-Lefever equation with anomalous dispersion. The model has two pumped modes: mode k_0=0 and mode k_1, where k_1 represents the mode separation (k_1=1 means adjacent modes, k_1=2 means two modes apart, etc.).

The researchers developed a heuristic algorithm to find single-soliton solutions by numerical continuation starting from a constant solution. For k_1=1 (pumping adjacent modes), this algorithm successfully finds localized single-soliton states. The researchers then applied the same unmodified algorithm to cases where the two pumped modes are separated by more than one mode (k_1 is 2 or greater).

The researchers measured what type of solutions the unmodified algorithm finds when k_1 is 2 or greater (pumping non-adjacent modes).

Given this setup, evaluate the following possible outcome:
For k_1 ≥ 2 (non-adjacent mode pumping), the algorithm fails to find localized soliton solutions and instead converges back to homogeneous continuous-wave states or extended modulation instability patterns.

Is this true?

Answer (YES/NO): NO